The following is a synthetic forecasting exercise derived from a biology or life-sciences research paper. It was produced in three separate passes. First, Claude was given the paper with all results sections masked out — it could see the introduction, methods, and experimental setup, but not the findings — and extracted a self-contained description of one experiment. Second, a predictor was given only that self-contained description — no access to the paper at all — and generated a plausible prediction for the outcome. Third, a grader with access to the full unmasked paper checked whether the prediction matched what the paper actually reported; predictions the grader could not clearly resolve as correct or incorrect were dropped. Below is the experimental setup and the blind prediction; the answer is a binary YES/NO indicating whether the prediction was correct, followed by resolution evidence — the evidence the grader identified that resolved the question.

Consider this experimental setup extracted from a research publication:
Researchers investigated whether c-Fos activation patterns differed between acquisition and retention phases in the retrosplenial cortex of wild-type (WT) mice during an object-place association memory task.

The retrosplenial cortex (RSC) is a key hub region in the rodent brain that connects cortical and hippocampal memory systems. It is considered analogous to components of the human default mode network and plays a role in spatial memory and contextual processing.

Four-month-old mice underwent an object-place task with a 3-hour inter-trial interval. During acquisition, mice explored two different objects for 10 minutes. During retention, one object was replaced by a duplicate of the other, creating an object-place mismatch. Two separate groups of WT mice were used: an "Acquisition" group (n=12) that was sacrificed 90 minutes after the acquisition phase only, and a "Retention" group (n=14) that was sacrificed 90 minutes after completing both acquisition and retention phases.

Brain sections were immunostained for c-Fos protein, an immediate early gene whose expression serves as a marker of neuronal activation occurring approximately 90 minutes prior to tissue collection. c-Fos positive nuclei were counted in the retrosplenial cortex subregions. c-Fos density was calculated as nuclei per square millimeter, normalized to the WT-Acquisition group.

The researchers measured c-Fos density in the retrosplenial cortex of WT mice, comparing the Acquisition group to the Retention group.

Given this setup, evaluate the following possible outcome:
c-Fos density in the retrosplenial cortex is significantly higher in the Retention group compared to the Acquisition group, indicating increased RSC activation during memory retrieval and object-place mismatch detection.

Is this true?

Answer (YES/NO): NO